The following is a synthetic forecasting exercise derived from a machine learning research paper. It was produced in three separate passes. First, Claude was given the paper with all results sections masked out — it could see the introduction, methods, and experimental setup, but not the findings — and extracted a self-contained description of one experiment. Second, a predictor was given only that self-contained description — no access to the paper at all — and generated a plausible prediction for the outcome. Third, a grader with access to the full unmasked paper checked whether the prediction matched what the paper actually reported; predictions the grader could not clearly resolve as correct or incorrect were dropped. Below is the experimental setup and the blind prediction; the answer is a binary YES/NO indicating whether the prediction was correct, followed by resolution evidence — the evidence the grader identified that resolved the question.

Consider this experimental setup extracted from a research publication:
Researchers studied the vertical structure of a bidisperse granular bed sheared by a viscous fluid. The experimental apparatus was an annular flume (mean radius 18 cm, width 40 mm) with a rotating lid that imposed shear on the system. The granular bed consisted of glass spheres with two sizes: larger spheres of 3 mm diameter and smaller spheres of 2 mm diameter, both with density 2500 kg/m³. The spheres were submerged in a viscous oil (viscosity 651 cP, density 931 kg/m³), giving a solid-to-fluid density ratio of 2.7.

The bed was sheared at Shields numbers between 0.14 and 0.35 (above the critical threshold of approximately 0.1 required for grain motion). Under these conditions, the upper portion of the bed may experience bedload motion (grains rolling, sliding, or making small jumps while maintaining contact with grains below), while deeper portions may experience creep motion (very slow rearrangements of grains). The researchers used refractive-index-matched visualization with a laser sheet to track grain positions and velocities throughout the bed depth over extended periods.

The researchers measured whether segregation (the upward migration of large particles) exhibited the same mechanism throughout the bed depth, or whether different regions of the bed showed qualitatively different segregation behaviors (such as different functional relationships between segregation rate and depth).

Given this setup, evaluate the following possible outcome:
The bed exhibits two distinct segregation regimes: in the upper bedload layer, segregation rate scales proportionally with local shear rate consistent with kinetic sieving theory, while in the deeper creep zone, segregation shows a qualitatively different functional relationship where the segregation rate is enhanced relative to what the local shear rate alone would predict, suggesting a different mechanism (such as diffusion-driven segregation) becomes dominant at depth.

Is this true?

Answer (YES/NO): NO